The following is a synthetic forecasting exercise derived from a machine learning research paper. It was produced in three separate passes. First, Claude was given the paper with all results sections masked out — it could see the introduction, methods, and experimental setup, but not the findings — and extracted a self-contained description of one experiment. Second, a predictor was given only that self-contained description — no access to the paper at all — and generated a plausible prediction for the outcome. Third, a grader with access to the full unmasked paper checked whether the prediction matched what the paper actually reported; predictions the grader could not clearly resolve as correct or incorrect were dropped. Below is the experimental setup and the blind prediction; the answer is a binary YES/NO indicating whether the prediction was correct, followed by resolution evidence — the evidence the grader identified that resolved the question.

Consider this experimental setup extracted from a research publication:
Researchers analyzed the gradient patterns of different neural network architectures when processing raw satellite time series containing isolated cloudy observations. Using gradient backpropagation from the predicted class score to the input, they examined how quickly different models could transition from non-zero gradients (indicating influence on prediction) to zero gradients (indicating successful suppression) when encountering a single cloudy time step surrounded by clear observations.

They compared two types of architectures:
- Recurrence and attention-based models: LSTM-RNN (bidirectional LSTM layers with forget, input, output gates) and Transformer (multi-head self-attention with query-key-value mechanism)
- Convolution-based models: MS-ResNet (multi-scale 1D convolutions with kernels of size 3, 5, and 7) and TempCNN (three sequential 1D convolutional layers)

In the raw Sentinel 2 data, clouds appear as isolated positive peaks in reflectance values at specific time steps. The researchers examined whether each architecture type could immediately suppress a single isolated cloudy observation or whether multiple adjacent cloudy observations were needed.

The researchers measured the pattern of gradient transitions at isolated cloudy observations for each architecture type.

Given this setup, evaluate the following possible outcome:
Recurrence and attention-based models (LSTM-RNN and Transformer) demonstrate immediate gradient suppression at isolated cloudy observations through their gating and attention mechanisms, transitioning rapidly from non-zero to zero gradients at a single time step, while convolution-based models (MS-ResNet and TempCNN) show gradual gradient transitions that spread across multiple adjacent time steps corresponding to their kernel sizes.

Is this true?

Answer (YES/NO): YES